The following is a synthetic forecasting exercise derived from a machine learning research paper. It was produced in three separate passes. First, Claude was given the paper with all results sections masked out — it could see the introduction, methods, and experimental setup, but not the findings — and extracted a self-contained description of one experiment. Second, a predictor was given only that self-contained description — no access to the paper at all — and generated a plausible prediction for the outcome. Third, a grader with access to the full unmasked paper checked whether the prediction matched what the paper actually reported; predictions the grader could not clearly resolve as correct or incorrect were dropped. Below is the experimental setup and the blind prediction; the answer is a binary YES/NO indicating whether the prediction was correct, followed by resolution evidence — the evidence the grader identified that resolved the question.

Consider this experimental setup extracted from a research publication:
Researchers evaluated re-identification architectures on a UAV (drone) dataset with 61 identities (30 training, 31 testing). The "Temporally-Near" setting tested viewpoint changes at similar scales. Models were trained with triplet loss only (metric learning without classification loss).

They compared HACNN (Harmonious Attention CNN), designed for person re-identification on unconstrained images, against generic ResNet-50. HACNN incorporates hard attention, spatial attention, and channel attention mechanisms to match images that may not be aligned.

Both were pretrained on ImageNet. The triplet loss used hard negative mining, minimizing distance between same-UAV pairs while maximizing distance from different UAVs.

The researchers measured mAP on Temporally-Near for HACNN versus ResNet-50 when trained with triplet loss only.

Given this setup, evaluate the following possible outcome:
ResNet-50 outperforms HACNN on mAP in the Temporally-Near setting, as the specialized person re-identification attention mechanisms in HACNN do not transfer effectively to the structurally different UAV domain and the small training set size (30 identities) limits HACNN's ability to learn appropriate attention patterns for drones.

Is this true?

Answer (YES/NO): NO